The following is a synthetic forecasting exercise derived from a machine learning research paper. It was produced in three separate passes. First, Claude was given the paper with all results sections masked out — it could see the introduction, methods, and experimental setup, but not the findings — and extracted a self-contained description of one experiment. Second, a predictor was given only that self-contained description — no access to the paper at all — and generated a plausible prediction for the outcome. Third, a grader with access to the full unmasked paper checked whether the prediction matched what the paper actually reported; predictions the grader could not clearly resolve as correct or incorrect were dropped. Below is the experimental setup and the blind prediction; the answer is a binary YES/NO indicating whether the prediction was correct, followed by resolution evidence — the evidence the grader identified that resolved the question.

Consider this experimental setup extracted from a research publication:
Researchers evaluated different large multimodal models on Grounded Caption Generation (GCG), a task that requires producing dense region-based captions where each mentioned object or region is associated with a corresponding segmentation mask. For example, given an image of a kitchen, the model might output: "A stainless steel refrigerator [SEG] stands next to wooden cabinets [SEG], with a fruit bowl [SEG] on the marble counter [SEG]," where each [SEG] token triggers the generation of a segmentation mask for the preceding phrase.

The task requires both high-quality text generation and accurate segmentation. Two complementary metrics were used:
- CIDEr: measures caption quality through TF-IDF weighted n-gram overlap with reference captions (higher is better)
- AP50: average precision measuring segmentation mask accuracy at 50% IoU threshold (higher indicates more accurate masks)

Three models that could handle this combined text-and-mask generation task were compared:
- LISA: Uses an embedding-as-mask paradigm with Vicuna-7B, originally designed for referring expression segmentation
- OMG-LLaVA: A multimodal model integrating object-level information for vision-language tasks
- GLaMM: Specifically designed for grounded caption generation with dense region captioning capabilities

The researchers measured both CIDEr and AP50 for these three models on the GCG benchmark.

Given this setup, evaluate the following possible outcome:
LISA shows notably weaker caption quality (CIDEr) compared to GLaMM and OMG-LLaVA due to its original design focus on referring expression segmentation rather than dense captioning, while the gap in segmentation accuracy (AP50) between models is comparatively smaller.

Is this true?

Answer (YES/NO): YES